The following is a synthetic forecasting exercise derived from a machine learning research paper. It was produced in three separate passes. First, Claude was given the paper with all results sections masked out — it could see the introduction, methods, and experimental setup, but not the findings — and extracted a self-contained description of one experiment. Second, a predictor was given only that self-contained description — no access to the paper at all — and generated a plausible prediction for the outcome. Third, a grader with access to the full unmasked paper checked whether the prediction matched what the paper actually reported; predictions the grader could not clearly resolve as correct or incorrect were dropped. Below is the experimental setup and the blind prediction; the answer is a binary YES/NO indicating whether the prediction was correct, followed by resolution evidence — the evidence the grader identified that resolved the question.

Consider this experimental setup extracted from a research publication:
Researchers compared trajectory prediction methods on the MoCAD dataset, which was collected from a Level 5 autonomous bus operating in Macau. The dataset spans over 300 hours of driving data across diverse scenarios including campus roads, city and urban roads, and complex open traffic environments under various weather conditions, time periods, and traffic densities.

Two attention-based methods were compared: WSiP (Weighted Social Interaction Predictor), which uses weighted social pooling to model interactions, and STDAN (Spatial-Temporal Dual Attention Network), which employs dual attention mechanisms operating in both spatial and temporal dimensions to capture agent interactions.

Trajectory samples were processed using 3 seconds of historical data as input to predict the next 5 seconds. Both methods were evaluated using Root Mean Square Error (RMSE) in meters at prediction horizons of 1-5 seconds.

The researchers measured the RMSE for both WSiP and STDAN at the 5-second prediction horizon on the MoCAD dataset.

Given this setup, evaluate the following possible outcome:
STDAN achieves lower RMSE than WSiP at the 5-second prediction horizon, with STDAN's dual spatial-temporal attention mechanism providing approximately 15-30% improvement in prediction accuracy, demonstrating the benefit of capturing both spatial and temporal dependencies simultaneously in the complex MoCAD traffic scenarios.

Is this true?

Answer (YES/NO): NO